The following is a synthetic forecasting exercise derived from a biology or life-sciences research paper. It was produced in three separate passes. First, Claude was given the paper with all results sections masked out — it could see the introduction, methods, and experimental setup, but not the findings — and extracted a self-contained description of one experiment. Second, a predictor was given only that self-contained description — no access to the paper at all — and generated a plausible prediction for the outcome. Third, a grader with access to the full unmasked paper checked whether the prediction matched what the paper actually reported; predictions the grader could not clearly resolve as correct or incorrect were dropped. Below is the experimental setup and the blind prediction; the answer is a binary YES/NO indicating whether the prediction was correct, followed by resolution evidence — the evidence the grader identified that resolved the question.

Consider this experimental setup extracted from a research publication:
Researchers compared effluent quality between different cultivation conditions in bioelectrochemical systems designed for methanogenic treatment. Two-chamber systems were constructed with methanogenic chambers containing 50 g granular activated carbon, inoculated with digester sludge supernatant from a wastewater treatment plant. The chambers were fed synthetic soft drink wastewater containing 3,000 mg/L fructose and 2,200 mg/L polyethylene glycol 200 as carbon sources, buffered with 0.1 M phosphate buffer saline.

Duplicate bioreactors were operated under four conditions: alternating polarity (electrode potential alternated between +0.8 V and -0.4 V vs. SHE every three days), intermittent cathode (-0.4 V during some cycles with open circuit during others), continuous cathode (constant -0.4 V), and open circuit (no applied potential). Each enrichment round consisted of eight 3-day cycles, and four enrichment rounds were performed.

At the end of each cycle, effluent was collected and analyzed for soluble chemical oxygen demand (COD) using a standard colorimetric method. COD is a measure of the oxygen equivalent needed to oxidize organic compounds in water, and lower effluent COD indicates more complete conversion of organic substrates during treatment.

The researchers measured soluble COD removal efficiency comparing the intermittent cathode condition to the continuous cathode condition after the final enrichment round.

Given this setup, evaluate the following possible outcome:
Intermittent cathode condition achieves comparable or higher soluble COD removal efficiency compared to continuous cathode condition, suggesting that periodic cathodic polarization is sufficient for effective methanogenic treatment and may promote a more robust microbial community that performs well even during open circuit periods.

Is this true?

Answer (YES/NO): NO